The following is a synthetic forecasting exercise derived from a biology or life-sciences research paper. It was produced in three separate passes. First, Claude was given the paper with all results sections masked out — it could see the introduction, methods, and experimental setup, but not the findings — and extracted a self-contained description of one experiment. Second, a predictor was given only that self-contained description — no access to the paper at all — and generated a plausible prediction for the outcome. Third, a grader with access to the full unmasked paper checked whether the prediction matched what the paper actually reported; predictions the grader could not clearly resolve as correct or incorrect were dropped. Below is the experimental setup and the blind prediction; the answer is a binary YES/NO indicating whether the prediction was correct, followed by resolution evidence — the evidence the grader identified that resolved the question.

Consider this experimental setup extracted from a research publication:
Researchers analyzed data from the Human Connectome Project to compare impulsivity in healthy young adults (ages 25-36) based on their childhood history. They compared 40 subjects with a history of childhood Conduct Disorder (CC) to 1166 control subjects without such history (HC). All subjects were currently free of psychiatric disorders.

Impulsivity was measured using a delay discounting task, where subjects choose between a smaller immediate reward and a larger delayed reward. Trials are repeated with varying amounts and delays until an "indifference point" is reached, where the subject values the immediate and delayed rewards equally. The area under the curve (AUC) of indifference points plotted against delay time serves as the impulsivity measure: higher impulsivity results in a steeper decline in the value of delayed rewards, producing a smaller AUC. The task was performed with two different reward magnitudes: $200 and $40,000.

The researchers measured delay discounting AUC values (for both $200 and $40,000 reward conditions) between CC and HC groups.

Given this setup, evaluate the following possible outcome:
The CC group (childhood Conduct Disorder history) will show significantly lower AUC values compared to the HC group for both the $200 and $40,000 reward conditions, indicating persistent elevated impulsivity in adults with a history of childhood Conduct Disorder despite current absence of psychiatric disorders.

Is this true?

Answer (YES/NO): NO